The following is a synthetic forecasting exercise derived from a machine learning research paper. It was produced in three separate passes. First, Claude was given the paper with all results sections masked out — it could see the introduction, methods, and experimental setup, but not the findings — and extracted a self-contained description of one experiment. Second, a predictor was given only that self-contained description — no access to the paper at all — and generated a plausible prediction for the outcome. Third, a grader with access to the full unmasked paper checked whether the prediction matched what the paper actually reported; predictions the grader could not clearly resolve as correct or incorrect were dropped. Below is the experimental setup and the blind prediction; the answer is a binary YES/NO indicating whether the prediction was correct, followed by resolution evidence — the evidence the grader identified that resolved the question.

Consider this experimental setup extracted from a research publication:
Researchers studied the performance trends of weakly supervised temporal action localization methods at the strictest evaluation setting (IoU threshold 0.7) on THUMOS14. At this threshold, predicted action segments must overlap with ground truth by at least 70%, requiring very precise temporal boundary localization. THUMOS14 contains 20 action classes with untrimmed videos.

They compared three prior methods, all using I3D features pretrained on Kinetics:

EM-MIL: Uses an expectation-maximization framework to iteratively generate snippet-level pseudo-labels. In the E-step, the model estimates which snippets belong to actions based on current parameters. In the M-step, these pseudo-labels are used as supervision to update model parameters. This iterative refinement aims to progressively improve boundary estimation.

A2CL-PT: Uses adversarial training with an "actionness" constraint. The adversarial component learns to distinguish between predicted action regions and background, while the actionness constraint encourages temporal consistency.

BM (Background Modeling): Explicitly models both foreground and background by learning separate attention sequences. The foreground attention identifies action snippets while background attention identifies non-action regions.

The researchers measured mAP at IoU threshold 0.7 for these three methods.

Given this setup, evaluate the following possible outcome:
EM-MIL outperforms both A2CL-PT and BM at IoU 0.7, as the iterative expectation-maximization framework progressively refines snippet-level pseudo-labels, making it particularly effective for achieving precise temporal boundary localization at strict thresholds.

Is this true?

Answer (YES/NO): YES